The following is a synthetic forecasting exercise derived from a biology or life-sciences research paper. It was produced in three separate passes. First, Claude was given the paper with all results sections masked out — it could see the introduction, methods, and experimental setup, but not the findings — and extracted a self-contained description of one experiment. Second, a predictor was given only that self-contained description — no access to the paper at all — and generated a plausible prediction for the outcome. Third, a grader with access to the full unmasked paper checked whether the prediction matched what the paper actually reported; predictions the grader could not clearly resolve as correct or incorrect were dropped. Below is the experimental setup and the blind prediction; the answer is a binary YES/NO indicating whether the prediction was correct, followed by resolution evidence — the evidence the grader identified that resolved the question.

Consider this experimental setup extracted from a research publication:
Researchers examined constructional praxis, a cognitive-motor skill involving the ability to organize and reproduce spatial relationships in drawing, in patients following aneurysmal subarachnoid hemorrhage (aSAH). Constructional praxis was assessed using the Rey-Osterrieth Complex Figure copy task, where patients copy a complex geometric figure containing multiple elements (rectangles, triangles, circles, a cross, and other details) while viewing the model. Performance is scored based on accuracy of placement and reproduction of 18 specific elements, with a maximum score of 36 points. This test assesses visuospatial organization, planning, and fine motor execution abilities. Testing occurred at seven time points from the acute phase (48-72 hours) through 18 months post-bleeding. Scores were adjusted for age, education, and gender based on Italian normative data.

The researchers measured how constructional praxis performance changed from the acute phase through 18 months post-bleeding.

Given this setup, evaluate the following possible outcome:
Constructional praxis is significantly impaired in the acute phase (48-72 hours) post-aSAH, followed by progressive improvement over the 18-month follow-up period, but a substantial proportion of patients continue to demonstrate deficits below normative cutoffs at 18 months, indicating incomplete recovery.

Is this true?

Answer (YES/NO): NO